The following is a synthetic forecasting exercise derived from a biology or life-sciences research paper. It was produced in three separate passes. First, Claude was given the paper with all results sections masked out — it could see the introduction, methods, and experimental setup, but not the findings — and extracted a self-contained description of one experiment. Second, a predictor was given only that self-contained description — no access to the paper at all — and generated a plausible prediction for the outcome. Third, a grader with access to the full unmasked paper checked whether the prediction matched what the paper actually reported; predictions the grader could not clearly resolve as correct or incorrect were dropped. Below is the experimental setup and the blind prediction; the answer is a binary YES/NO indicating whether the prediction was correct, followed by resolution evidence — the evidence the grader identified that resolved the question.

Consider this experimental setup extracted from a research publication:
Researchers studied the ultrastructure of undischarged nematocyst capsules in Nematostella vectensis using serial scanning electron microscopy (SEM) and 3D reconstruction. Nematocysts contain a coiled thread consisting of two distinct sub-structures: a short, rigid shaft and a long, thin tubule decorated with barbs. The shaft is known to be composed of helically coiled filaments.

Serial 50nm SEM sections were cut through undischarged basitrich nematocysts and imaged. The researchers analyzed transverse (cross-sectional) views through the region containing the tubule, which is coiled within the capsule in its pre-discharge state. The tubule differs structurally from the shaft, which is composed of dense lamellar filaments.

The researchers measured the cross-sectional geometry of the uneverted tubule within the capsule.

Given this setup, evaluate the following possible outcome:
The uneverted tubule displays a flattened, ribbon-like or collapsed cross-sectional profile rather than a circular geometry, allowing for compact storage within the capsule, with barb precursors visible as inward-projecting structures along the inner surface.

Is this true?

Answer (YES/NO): NO